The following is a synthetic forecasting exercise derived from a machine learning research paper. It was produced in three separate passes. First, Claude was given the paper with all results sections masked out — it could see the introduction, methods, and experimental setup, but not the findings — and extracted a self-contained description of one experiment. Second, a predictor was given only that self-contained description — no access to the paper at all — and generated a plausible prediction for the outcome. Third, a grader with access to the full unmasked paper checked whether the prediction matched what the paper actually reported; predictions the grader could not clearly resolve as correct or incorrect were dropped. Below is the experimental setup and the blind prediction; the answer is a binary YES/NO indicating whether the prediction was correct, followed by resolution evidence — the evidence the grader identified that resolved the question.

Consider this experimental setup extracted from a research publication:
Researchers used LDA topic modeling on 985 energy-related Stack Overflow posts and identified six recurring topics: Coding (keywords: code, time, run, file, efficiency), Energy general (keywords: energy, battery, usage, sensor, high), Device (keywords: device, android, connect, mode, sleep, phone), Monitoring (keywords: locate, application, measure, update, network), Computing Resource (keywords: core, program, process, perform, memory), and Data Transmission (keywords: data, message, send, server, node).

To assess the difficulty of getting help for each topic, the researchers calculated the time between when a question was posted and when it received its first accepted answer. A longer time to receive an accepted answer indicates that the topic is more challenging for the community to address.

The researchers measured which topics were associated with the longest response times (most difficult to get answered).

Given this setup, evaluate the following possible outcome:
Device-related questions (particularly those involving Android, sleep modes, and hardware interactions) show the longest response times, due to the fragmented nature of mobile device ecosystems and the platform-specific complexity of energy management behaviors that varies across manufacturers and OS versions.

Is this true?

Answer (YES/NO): NO